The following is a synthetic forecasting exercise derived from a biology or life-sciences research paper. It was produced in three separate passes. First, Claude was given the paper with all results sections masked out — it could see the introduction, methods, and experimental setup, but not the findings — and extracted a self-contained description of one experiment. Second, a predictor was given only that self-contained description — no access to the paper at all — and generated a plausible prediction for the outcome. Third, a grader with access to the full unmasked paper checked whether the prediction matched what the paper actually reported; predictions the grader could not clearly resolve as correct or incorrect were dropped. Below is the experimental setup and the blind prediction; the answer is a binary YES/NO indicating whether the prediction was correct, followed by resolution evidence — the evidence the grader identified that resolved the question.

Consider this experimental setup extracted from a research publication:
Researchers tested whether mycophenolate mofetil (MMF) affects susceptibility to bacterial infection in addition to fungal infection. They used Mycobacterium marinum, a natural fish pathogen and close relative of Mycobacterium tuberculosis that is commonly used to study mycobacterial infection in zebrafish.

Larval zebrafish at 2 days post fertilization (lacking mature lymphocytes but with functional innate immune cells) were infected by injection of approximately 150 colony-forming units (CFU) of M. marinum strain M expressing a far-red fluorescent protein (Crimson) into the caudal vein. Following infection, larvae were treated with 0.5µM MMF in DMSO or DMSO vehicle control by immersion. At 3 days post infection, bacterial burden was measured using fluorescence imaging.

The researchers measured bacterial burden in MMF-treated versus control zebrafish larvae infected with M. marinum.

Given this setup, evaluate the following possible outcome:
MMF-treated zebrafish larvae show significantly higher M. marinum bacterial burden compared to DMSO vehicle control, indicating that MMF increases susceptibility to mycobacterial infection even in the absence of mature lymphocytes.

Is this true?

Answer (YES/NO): NO